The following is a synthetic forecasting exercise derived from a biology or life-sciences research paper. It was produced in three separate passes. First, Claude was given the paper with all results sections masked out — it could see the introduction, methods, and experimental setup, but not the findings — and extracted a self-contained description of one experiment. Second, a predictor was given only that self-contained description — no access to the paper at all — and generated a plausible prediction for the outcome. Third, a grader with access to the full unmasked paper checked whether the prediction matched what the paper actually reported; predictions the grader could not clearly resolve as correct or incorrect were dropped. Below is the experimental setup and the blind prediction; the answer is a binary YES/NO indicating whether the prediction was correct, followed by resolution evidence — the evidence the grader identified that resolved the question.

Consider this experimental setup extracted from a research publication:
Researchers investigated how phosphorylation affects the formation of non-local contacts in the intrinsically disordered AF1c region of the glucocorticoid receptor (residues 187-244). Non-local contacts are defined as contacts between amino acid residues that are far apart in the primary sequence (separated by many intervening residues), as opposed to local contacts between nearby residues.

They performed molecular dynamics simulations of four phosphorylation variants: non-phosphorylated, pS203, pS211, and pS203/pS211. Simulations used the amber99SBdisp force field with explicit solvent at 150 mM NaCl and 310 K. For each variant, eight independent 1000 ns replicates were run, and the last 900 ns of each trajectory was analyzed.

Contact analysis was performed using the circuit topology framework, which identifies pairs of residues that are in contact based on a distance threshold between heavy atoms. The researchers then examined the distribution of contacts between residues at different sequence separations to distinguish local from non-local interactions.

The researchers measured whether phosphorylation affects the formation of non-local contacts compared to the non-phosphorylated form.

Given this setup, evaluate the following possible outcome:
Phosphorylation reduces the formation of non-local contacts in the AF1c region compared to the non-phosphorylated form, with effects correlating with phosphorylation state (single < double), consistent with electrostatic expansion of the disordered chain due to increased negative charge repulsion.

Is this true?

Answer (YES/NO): NO